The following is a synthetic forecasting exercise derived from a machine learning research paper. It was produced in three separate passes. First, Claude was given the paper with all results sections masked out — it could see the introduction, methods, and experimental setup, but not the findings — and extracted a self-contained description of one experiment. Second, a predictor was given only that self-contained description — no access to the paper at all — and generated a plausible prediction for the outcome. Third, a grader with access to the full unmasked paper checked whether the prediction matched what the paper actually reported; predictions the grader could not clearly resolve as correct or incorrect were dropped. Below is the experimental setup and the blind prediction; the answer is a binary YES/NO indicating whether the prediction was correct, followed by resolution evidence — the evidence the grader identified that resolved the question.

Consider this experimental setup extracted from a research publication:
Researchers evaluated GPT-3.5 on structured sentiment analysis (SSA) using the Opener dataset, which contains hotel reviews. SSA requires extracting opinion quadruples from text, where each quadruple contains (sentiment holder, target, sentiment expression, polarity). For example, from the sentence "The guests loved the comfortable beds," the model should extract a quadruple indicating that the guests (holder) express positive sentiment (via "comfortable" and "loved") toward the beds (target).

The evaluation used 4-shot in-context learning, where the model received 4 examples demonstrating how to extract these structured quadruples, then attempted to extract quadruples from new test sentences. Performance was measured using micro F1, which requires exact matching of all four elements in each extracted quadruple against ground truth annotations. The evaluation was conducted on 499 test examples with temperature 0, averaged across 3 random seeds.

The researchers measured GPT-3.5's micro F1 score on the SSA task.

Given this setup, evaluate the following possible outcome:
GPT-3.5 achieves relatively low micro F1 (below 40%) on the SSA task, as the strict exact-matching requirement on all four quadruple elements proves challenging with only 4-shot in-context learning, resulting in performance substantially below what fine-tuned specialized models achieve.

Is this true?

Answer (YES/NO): YES